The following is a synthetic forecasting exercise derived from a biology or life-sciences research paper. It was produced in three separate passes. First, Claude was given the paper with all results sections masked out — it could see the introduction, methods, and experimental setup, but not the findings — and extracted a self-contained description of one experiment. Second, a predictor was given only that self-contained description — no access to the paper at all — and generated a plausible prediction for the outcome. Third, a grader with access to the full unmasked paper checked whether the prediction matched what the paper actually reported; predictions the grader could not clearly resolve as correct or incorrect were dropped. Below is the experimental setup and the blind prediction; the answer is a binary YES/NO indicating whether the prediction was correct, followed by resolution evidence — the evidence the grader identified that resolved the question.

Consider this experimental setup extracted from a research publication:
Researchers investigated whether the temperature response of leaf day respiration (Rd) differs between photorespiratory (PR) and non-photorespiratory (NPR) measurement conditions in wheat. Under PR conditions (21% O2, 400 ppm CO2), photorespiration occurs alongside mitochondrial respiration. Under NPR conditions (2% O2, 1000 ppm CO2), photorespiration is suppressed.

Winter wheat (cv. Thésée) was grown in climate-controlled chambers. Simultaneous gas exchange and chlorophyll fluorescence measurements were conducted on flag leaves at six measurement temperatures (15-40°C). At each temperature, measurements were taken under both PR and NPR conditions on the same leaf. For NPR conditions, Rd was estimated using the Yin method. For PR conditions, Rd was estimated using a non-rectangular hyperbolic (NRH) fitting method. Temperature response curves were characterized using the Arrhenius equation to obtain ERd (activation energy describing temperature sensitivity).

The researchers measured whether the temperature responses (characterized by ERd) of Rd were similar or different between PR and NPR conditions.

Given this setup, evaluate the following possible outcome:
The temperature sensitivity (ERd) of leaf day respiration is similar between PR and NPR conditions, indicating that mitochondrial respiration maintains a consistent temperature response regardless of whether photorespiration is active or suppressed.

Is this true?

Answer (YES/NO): YES